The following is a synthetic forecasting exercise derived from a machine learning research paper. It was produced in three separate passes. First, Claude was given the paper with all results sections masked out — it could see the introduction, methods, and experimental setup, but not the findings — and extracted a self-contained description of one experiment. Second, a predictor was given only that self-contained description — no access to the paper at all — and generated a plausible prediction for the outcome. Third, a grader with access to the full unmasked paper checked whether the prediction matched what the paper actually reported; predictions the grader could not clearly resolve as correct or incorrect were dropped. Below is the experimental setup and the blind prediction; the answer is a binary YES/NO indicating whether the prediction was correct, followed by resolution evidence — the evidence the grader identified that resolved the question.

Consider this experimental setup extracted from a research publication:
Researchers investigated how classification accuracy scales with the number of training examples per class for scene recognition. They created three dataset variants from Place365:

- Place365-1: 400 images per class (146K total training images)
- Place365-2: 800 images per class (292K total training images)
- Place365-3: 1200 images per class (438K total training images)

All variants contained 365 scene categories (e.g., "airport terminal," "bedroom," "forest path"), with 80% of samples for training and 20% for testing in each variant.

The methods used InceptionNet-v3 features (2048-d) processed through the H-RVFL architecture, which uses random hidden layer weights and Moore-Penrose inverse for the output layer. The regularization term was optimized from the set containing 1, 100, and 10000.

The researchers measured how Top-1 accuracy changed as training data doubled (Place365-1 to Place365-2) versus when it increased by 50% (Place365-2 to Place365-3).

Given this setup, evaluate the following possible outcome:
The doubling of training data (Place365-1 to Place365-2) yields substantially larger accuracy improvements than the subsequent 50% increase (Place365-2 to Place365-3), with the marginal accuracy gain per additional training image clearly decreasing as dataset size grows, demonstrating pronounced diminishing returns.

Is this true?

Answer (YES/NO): YES